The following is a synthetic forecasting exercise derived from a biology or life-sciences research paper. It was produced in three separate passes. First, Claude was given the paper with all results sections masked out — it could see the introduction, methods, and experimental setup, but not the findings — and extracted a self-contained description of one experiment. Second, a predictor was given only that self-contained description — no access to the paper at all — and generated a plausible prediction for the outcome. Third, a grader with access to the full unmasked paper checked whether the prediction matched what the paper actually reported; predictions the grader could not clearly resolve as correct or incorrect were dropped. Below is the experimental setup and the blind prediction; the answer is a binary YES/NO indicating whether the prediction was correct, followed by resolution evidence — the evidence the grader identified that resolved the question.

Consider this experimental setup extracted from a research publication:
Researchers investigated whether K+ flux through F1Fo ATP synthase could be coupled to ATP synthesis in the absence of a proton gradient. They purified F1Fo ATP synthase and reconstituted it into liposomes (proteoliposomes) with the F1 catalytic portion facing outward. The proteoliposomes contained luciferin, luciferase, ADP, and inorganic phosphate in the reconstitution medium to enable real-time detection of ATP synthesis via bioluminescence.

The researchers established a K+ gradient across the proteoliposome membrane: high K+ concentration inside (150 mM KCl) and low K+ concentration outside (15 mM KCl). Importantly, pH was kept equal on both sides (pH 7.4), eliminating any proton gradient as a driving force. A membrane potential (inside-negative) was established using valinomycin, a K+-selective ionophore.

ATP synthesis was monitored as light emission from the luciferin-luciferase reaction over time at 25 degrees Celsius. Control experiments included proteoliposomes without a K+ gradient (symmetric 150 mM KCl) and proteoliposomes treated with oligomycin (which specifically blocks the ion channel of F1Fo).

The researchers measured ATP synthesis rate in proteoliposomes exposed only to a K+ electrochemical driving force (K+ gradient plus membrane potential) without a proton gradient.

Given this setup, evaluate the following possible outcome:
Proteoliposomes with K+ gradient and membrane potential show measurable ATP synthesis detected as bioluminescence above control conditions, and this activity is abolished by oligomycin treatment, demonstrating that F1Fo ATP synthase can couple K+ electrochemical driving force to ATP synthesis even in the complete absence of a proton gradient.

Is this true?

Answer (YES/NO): YES